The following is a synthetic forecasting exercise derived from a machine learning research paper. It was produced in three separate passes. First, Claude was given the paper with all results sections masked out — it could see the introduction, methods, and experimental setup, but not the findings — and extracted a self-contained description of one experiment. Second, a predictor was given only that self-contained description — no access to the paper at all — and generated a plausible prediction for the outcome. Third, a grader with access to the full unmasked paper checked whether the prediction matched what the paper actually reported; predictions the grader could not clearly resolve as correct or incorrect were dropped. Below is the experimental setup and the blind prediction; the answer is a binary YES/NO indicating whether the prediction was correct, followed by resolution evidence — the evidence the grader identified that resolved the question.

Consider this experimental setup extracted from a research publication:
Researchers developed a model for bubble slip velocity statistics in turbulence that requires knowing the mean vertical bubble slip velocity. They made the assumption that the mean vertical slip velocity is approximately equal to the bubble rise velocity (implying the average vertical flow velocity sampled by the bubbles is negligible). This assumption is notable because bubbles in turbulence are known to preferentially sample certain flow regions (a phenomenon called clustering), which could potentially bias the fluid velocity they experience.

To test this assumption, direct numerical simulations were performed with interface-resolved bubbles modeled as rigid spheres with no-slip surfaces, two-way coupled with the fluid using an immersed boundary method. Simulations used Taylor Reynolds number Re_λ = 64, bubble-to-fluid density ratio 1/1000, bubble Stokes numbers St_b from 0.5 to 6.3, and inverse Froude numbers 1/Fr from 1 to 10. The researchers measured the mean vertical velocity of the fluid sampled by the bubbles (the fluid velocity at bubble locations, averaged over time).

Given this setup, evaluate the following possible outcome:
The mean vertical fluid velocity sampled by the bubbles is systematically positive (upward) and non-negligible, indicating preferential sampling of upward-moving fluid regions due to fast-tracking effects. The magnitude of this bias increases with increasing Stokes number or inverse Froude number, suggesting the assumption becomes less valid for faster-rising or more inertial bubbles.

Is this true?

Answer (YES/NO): NO